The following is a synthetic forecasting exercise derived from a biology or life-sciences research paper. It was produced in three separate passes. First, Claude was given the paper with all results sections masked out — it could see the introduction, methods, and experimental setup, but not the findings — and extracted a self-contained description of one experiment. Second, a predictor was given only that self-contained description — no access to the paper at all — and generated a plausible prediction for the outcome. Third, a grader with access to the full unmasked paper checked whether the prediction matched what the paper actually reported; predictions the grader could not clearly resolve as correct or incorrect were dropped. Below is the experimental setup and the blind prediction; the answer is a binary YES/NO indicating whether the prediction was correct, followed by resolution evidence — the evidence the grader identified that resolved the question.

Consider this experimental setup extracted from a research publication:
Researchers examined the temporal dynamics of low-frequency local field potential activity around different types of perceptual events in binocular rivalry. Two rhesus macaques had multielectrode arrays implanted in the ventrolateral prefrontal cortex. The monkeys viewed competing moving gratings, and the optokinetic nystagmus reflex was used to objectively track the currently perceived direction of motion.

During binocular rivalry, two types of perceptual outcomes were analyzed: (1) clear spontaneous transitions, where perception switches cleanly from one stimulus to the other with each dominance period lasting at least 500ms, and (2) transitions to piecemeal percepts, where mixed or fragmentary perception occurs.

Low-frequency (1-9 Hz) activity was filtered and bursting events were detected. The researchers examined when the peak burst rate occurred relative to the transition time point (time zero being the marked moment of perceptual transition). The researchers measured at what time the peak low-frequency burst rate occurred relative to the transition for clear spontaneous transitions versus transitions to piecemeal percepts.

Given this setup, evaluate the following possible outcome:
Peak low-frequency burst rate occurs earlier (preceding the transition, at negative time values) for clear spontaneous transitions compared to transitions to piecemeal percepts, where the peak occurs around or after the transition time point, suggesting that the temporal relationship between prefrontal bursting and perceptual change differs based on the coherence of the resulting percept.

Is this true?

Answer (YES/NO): YES